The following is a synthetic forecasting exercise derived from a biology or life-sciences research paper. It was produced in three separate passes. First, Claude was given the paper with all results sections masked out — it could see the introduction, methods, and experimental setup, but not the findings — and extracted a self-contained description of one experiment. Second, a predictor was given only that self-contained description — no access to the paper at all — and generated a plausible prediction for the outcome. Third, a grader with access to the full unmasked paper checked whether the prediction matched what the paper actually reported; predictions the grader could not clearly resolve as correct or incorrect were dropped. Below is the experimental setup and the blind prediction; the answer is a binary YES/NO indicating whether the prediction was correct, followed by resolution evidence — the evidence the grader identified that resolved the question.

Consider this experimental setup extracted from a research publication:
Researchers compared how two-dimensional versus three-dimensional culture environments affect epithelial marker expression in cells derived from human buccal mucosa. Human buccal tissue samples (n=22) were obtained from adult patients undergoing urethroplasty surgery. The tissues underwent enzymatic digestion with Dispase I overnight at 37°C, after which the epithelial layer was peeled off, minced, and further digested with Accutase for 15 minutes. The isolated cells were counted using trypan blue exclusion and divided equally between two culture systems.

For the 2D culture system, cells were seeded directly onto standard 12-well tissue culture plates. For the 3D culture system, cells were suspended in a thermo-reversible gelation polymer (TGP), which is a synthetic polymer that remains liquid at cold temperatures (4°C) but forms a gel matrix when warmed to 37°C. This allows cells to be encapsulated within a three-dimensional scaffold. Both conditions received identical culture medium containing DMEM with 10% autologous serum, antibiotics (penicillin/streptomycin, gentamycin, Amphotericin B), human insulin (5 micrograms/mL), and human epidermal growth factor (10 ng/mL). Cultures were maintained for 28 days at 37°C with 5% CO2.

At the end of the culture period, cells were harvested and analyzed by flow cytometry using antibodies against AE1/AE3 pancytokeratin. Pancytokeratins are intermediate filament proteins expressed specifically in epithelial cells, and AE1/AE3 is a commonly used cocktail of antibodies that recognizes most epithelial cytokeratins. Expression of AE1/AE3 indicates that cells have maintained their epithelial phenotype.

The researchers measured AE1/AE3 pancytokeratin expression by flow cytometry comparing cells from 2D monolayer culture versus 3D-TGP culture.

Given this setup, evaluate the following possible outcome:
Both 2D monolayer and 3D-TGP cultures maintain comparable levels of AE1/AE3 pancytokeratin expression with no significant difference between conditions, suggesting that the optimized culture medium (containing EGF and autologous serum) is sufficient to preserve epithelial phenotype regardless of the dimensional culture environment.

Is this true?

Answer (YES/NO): NO